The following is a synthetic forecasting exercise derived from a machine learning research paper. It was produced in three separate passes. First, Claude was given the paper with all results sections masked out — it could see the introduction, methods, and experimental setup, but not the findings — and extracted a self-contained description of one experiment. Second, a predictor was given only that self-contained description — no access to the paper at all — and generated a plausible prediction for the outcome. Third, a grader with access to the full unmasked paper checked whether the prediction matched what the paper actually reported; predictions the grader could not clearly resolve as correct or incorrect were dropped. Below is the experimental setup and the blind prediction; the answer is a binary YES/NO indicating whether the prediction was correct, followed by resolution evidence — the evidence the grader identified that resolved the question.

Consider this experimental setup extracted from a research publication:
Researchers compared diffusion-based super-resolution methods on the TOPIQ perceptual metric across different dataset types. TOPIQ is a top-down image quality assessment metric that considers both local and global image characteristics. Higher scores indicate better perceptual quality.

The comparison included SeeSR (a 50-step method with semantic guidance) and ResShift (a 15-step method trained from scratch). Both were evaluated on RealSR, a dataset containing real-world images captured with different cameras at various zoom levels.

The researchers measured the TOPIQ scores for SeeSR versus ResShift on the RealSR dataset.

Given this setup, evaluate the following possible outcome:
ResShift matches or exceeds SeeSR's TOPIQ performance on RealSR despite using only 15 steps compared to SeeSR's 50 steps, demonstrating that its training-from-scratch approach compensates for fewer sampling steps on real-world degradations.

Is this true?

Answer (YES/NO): NO